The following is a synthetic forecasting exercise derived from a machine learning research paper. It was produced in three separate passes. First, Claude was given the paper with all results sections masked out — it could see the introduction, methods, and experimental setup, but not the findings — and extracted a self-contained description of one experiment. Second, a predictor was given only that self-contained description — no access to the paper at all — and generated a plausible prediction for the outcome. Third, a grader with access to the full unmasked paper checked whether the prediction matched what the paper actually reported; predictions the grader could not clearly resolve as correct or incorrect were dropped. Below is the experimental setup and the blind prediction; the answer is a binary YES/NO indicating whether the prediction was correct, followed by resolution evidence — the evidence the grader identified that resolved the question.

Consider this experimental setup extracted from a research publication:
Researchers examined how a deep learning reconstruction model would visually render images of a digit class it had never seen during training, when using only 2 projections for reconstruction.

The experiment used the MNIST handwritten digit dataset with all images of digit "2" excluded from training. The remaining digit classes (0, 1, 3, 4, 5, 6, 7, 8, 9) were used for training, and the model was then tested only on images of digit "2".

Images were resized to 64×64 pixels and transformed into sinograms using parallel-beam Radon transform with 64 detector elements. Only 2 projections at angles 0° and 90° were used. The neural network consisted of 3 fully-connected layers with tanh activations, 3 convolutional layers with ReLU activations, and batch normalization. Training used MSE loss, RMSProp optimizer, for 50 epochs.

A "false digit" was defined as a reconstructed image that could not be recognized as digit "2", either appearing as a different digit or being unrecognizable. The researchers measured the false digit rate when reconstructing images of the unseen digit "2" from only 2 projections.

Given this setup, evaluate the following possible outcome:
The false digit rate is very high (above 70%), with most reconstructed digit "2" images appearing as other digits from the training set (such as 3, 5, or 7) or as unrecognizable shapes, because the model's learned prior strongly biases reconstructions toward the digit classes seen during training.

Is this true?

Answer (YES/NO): YES